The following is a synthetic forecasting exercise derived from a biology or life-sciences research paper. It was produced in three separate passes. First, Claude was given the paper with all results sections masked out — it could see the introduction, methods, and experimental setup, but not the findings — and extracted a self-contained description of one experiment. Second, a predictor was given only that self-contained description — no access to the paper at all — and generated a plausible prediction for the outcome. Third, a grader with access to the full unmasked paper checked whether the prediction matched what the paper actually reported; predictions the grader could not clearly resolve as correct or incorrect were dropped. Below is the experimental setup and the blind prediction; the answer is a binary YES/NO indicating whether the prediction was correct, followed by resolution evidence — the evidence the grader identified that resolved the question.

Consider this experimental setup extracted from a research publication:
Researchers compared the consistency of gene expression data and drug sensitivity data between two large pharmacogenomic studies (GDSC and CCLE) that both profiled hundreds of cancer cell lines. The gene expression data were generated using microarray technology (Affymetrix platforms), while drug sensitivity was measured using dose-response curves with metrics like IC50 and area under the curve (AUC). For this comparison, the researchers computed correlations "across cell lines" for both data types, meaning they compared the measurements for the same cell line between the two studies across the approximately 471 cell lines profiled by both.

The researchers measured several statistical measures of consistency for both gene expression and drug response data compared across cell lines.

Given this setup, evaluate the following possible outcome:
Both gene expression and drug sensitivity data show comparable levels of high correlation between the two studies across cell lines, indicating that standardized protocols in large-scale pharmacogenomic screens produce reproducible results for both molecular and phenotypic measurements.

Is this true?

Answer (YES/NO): NO